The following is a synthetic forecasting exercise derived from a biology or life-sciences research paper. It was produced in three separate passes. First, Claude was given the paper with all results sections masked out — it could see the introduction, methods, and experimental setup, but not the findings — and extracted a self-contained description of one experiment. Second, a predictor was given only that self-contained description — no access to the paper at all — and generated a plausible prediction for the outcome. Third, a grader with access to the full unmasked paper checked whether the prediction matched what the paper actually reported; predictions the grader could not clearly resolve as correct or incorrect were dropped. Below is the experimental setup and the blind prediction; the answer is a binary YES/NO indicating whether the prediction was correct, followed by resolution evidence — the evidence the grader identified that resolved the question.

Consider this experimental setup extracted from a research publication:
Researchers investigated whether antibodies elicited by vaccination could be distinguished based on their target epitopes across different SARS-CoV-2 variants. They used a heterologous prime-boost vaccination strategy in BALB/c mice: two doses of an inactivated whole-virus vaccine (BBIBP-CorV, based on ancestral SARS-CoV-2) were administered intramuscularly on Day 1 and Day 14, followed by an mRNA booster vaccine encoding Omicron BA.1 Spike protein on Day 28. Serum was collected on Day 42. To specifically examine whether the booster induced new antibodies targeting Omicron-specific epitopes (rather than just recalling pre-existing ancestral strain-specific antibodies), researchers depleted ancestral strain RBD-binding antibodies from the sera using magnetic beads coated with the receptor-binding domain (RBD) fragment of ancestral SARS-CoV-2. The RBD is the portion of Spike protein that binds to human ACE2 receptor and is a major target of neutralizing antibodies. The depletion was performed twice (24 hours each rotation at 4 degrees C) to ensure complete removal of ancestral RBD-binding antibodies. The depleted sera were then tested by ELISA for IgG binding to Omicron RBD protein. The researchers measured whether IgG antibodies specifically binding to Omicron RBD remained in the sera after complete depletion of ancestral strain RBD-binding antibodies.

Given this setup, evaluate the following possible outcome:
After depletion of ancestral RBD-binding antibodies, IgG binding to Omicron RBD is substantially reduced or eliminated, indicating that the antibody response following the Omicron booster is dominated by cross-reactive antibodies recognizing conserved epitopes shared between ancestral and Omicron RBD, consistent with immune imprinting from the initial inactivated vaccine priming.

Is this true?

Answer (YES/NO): YES